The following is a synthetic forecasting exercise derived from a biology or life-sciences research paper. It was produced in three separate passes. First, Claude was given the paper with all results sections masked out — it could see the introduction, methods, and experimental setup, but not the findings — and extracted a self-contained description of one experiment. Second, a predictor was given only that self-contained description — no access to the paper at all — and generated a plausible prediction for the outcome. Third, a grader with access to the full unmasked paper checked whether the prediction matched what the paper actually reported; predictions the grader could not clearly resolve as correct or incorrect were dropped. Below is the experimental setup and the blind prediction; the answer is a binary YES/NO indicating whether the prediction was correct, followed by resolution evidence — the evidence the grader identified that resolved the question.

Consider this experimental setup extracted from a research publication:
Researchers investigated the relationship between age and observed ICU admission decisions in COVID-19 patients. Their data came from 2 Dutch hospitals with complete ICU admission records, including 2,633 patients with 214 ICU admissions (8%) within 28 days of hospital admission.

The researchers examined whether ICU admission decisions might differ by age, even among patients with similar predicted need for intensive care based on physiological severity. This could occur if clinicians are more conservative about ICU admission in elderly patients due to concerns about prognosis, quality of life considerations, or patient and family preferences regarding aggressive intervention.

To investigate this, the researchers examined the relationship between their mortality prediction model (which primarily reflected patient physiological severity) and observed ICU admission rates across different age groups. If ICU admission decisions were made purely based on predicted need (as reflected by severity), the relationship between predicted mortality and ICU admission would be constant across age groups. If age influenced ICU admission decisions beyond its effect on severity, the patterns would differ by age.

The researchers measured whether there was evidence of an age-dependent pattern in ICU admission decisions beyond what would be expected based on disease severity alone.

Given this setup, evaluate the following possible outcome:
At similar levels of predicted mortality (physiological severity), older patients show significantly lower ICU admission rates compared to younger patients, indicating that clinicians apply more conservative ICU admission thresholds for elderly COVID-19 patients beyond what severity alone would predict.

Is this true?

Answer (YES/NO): YES